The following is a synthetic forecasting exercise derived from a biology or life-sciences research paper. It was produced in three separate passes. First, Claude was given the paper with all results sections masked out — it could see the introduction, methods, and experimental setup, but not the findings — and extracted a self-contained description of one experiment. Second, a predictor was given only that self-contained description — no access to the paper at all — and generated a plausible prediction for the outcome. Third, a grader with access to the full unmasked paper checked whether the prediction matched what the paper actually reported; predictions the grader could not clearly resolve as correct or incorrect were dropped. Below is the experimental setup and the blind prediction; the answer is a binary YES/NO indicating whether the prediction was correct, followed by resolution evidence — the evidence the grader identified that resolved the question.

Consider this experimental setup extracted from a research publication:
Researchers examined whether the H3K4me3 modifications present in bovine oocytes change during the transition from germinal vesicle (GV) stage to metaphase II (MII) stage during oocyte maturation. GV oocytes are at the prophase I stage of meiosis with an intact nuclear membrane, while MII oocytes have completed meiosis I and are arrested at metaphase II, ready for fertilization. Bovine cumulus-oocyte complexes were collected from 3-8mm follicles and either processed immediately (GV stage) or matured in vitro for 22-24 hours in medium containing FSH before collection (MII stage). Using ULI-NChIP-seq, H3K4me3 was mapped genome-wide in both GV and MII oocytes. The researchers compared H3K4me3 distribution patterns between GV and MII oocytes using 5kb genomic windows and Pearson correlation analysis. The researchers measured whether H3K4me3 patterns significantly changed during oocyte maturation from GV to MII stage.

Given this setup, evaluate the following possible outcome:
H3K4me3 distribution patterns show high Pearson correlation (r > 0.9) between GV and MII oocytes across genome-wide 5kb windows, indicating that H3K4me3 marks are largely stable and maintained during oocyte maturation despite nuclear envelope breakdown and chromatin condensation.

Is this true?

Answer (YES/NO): NO